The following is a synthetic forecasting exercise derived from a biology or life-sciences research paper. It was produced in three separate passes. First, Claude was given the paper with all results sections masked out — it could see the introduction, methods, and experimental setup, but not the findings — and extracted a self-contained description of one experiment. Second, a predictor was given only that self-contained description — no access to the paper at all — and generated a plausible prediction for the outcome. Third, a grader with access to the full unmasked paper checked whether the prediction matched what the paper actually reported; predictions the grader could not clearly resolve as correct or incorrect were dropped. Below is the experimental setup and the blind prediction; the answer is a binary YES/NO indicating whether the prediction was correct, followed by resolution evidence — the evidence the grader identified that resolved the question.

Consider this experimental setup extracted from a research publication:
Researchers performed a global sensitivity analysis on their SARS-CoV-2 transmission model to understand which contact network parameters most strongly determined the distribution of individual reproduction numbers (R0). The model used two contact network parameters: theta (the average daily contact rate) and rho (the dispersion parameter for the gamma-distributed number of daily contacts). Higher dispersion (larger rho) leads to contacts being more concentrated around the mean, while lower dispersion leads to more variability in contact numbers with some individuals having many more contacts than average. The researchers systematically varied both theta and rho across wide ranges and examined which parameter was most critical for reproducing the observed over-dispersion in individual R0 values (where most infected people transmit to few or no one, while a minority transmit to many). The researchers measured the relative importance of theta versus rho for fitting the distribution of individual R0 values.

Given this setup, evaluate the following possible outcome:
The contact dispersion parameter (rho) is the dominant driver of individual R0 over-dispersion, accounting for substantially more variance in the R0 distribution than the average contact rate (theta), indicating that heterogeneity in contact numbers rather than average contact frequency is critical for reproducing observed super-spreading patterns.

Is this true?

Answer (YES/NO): YES